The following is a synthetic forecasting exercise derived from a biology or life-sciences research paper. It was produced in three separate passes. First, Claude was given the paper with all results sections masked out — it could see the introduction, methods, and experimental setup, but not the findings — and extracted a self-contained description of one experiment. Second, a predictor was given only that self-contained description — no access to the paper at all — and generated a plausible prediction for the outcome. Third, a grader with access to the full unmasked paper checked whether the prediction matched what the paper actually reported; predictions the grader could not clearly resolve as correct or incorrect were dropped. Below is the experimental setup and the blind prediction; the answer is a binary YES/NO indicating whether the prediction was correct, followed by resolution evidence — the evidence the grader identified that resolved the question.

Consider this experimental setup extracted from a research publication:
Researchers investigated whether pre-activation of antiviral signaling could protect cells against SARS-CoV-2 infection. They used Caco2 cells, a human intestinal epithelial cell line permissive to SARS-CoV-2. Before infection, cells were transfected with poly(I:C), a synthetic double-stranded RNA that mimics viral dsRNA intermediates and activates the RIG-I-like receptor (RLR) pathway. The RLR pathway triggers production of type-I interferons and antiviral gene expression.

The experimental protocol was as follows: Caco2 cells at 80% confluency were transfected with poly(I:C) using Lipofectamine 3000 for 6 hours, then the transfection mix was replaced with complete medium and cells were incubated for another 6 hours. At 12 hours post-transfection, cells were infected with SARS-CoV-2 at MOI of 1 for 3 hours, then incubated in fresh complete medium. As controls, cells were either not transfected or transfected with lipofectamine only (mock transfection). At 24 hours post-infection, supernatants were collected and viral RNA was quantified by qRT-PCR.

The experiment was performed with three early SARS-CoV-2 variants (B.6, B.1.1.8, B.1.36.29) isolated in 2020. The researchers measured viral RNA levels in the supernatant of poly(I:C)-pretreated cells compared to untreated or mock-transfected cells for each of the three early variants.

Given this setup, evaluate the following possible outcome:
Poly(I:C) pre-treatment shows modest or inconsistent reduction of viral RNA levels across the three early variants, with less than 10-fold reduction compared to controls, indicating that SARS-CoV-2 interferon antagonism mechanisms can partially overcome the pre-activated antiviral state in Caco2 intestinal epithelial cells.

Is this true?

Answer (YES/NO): NO